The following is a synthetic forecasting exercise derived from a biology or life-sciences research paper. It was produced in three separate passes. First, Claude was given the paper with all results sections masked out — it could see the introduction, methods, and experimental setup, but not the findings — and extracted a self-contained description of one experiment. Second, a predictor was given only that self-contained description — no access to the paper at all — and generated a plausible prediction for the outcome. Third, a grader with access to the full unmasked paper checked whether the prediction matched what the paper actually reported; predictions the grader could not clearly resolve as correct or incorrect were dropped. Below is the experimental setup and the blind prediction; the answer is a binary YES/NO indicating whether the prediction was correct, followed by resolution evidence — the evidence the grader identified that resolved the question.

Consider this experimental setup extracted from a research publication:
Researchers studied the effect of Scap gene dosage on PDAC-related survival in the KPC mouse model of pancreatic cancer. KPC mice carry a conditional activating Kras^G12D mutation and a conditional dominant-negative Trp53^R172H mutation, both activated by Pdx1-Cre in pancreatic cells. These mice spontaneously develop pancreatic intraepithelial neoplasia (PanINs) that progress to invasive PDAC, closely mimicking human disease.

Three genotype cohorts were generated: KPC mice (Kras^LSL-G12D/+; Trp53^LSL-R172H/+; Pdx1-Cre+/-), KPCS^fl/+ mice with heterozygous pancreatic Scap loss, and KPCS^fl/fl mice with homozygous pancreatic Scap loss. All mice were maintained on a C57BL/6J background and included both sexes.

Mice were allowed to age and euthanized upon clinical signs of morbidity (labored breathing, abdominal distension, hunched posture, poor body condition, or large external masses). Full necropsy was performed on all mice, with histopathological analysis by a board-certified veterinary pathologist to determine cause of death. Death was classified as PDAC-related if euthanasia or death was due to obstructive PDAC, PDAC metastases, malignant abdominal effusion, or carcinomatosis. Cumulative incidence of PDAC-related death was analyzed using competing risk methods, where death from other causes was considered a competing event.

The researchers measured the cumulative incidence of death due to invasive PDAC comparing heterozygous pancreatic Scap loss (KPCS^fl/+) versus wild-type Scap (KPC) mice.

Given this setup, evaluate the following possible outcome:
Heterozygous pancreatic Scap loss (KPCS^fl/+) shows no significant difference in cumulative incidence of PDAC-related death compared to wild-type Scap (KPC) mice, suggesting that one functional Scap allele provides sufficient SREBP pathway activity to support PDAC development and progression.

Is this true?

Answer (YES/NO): NO